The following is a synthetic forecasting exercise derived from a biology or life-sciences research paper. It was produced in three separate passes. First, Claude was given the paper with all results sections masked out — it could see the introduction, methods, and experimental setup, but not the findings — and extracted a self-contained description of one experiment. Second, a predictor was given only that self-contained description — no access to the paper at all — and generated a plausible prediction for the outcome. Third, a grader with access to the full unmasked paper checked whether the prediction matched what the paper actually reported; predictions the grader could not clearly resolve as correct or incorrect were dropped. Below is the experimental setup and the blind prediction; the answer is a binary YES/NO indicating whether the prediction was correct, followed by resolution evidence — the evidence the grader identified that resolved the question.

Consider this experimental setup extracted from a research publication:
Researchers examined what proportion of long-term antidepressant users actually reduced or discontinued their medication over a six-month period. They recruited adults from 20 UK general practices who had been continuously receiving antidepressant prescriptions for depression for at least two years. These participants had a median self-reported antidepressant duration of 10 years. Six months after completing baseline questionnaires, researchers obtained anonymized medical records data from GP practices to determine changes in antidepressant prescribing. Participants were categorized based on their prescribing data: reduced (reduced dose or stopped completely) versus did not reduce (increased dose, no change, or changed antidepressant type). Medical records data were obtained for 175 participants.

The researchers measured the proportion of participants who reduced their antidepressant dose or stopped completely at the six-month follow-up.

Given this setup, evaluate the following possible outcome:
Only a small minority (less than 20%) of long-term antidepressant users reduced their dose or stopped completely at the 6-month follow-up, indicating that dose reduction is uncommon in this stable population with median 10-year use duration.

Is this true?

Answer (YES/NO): YES